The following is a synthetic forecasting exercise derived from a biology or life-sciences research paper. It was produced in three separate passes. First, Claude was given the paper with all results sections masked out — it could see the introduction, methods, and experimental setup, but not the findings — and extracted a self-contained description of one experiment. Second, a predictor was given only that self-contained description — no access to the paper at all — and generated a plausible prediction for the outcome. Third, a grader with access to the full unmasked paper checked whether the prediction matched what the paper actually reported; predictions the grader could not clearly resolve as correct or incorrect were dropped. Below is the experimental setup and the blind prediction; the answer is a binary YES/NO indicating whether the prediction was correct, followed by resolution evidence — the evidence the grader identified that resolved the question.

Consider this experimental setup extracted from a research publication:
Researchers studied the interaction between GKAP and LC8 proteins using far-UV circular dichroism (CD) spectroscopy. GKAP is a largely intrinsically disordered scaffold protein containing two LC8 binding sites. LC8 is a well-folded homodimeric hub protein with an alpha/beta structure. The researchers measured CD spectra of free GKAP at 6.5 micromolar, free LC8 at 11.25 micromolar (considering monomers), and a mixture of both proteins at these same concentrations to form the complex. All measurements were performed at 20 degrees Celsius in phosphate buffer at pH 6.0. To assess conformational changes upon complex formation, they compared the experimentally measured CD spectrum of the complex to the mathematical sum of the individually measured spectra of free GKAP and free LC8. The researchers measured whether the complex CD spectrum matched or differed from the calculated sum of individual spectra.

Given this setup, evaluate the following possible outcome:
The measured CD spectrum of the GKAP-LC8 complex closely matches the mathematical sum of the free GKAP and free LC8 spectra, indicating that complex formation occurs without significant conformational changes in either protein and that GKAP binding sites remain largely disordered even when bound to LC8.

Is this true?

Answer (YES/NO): NO